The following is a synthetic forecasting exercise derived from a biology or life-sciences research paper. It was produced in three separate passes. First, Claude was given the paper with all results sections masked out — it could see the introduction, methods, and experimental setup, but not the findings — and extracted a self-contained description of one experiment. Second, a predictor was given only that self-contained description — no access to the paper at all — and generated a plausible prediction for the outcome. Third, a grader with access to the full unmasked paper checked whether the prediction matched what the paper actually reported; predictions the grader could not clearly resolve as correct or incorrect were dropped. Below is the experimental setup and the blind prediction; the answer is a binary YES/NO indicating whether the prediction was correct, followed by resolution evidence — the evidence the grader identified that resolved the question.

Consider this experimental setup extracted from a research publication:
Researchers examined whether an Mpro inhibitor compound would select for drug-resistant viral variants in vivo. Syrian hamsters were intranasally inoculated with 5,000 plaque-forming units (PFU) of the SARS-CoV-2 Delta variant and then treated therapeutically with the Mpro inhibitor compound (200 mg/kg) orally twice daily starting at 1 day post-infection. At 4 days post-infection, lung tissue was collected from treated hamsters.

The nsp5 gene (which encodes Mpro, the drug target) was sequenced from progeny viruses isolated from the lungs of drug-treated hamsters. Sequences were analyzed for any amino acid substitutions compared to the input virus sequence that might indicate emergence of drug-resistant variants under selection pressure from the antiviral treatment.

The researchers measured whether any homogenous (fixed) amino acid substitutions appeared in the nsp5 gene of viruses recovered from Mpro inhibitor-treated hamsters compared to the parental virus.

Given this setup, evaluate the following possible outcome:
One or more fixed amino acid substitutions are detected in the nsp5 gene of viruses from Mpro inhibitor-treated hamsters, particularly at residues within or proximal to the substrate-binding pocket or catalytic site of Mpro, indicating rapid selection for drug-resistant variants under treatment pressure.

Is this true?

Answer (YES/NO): NO